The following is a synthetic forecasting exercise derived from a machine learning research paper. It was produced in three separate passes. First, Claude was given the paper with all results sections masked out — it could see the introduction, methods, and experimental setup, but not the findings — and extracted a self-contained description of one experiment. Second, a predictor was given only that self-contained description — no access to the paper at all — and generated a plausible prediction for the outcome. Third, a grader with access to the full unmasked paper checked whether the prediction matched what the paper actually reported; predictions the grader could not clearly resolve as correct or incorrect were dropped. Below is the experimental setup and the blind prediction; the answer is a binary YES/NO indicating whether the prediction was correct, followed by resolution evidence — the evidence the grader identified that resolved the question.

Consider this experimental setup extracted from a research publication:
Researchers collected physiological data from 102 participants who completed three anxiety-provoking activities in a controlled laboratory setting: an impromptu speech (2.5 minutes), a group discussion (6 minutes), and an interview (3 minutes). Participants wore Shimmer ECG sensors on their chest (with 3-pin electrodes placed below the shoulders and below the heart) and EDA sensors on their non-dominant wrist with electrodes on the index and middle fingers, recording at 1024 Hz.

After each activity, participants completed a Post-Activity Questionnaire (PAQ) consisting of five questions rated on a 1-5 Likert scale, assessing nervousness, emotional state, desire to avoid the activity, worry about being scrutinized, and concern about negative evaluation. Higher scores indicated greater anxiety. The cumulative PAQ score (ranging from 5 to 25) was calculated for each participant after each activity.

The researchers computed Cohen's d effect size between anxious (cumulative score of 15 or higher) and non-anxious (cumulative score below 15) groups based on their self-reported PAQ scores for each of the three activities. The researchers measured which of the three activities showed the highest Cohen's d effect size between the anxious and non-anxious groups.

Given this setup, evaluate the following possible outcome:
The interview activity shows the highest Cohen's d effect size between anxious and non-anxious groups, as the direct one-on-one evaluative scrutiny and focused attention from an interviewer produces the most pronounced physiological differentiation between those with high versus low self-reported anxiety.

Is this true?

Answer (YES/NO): NO